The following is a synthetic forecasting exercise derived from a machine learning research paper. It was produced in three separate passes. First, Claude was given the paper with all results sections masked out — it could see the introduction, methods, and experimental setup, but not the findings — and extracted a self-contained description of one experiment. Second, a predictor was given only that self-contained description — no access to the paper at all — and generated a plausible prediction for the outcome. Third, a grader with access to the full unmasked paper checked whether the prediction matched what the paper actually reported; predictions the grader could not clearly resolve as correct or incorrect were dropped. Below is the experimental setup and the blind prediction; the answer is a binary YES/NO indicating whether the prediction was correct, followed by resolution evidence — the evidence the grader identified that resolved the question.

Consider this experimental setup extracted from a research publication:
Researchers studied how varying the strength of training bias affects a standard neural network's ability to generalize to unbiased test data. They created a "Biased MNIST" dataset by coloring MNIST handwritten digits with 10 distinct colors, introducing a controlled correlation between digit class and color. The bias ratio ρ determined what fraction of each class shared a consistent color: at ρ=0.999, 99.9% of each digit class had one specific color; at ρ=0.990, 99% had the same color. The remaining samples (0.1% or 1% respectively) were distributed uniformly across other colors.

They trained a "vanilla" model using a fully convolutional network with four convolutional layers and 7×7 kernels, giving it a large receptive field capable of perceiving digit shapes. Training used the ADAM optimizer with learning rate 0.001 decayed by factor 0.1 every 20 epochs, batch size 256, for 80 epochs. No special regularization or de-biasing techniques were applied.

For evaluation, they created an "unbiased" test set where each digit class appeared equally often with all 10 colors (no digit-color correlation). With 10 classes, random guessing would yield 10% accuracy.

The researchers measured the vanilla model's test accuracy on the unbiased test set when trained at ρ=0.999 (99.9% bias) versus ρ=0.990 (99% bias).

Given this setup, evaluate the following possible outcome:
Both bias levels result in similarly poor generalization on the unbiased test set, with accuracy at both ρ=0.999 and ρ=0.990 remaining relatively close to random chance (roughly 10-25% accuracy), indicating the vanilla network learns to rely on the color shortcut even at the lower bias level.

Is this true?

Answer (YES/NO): NO